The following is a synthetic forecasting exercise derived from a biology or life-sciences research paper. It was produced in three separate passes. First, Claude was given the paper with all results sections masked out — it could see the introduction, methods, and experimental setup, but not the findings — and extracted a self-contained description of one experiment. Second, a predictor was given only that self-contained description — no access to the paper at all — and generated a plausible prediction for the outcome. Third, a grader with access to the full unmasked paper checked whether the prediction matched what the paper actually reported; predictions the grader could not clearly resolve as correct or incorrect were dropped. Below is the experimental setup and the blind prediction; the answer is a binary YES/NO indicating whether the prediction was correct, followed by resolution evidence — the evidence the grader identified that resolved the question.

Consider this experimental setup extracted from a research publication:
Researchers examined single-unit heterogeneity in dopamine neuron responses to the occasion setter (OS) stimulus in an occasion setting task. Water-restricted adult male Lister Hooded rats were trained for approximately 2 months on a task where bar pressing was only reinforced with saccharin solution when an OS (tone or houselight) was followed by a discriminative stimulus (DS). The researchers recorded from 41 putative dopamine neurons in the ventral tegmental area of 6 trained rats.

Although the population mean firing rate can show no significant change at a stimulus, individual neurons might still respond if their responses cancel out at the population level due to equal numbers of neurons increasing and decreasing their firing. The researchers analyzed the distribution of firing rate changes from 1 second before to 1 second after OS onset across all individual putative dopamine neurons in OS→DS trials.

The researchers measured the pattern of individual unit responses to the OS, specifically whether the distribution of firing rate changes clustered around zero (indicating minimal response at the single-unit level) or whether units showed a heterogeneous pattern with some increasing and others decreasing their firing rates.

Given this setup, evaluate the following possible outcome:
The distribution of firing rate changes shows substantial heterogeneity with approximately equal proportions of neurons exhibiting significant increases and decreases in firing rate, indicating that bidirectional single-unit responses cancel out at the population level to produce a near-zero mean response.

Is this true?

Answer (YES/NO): YES